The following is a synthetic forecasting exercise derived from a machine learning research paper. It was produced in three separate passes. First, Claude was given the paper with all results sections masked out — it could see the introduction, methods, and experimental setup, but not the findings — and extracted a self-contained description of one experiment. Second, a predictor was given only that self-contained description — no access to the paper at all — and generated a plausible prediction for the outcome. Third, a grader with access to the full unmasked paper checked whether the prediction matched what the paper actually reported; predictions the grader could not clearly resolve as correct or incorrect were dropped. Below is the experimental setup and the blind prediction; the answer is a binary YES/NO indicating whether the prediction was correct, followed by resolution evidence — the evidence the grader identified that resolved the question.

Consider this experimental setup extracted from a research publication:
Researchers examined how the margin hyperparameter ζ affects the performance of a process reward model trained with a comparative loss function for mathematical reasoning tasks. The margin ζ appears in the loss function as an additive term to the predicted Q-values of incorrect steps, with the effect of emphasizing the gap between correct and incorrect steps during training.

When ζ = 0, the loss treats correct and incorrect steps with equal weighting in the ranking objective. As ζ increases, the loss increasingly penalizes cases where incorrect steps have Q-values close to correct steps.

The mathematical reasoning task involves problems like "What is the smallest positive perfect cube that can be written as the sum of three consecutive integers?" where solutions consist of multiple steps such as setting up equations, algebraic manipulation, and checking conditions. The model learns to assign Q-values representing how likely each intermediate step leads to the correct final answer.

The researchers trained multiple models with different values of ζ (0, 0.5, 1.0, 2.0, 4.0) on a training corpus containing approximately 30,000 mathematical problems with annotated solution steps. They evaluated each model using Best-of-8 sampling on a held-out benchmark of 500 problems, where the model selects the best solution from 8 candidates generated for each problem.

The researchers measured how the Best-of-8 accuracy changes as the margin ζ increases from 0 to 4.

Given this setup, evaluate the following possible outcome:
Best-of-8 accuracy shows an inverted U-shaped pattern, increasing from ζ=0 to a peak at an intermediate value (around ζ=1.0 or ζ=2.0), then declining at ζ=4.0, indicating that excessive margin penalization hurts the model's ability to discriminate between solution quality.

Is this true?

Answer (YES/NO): NO